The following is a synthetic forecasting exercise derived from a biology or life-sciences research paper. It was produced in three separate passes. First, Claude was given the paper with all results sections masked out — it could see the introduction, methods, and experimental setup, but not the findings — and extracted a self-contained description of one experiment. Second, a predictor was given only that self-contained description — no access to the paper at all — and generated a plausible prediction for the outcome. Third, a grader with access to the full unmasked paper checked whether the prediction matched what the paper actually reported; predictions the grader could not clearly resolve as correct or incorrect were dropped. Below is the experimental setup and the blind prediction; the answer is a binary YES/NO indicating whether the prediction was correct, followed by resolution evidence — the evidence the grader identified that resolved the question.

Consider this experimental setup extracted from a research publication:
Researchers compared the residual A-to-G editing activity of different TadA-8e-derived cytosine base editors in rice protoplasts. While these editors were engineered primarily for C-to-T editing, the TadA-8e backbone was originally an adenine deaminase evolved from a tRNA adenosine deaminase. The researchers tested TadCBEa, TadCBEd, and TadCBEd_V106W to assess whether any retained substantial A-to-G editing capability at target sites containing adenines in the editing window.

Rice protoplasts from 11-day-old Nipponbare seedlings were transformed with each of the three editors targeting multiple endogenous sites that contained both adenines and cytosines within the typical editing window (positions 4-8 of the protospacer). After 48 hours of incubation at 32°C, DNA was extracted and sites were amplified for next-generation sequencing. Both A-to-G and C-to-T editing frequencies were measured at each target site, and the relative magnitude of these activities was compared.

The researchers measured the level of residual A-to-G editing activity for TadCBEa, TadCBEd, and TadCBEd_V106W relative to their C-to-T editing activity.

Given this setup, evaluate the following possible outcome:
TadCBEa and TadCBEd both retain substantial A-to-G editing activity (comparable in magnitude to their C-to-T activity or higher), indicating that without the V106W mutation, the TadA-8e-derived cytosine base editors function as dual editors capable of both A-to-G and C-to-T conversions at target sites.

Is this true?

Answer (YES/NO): NO